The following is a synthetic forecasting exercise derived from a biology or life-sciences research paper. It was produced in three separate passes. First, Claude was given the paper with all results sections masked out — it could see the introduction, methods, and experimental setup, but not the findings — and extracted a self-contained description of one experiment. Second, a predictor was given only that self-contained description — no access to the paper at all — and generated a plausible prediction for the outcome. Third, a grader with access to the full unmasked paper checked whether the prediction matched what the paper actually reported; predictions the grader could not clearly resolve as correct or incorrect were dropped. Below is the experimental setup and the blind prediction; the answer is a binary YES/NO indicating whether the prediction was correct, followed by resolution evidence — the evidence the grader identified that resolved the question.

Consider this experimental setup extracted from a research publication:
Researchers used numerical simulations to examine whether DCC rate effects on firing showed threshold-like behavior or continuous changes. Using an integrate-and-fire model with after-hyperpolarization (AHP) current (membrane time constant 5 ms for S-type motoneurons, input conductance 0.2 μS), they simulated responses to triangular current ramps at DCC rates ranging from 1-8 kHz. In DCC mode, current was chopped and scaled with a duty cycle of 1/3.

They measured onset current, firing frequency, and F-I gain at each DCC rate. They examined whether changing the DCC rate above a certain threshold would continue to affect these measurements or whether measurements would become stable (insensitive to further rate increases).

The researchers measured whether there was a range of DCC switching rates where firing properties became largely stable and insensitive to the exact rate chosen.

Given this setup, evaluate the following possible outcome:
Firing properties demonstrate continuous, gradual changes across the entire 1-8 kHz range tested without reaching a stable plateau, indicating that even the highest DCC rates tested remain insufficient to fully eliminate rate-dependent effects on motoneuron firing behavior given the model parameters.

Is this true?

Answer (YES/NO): NO